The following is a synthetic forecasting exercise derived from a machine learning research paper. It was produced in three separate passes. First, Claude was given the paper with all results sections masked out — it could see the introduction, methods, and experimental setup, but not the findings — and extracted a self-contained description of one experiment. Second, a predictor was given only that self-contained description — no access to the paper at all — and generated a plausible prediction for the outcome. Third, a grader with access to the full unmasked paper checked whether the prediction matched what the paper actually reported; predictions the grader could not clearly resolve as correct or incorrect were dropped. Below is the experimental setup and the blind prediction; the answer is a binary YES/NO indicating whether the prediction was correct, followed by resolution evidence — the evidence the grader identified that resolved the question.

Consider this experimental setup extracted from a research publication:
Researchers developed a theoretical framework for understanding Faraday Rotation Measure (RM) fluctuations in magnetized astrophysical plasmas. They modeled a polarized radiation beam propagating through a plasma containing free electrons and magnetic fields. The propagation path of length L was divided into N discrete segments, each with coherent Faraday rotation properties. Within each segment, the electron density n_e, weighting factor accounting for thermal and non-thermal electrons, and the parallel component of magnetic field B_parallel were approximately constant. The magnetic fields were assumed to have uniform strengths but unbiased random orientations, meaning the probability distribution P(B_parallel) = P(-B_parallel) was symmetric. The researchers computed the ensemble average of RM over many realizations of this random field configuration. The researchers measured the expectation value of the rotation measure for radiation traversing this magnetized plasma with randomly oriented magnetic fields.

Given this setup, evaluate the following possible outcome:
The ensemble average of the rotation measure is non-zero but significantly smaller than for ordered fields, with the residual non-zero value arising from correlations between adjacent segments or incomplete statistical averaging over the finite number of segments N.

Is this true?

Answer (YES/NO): NO